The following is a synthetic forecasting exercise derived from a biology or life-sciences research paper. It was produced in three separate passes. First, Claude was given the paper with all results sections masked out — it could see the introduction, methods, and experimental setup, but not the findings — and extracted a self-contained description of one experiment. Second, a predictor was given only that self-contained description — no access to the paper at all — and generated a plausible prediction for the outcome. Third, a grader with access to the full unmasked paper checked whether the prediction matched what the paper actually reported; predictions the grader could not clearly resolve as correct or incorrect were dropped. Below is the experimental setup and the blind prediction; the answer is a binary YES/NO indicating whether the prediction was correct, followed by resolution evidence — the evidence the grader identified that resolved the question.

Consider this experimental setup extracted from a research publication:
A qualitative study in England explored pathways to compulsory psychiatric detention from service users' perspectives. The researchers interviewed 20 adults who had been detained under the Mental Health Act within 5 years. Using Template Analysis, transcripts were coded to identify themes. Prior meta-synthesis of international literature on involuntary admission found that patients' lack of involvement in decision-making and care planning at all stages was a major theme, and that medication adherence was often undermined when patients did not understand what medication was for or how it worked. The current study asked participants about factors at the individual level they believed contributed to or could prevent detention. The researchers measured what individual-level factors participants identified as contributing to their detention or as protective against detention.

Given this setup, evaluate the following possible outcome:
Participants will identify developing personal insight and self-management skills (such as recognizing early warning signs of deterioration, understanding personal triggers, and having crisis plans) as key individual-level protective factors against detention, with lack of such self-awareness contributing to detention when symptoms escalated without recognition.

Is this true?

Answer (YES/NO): YES